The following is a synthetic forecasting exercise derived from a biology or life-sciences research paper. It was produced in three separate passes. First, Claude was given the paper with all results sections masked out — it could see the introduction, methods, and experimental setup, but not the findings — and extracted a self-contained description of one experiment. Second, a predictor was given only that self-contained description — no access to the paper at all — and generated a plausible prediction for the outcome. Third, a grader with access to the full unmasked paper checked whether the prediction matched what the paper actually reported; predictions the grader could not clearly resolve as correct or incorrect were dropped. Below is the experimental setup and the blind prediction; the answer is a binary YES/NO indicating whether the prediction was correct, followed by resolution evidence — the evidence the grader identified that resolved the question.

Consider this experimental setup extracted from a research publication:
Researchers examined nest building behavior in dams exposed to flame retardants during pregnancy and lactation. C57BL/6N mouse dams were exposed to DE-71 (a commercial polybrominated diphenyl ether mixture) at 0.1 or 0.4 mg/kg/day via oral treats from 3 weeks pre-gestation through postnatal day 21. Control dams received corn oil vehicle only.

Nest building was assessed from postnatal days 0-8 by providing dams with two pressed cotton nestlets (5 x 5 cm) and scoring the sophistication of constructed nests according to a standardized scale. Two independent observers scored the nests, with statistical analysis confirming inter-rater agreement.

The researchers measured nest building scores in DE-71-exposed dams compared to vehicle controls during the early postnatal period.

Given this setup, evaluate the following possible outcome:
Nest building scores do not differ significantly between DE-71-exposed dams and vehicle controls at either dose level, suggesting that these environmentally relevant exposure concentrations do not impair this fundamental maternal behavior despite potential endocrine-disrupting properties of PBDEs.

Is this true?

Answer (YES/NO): NO